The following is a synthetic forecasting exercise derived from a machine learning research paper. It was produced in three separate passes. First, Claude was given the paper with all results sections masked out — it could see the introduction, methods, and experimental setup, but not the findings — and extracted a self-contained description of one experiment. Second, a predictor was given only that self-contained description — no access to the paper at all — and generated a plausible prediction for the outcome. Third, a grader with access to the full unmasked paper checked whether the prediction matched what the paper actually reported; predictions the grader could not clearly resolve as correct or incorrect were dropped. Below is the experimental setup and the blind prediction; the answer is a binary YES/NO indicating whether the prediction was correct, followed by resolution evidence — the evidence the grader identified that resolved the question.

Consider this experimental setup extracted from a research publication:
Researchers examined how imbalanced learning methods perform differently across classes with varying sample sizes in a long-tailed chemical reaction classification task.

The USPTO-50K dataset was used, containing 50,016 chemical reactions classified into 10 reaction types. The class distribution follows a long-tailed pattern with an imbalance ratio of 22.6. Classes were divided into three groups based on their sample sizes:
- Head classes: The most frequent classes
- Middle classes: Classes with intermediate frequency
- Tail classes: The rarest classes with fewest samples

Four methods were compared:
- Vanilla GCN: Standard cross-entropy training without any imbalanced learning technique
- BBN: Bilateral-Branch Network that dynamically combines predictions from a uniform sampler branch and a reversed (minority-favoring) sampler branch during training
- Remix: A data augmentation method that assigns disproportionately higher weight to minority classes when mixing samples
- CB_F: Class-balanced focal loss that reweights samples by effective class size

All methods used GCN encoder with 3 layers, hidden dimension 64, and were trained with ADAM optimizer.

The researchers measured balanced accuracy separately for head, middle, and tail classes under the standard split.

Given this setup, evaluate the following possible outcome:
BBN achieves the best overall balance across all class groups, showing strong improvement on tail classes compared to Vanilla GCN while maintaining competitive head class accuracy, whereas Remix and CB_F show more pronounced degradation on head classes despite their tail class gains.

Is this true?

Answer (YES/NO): NO